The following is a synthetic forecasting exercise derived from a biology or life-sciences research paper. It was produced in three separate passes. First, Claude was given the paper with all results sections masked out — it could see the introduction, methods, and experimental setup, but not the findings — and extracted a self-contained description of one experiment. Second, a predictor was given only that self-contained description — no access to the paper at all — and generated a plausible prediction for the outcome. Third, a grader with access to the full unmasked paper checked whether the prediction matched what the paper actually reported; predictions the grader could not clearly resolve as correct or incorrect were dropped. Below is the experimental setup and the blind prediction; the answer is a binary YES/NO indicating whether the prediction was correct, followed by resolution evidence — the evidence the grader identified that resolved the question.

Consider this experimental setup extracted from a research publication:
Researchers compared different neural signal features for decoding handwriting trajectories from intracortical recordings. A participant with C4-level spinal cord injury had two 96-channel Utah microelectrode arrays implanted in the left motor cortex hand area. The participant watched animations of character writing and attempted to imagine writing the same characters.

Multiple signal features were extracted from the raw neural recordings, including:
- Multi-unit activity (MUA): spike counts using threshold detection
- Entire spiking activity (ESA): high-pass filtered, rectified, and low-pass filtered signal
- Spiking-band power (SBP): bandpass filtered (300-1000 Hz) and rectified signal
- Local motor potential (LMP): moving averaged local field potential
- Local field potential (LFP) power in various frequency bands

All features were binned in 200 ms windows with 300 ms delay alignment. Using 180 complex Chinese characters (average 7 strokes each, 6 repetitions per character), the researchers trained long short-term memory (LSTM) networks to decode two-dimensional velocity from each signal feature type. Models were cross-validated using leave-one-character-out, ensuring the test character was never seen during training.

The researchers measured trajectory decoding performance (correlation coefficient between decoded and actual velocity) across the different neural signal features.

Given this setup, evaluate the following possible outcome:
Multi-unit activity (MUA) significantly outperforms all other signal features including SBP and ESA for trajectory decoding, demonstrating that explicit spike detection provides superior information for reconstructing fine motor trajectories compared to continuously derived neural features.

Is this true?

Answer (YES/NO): NO